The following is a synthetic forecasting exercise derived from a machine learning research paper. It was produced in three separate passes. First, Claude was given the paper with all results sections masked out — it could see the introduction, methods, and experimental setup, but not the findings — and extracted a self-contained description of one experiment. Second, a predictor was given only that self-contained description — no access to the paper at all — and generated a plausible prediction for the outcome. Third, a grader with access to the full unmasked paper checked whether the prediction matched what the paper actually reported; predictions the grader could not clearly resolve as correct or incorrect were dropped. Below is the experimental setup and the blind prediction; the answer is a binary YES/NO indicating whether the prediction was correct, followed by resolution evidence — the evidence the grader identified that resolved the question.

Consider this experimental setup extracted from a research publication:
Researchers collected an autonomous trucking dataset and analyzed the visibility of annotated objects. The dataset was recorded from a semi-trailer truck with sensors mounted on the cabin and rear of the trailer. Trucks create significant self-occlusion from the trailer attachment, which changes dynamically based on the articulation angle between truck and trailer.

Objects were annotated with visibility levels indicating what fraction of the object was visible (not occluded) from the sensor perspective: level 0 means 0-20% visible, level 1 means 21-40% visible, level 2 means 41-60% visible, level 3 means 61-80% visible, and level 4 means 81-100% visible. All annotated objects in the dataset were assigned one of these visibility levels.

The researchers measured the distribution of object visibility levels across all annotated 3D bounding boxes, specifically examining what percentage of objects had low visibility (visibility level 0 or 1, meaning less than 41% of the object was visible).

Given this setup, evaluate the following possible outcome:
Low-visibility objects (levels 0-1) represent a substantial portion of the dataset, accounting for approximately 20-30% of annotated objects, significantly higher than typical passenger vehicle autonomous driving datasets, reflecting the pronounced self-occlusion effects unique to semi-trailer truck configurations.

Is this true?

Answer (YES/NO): NO